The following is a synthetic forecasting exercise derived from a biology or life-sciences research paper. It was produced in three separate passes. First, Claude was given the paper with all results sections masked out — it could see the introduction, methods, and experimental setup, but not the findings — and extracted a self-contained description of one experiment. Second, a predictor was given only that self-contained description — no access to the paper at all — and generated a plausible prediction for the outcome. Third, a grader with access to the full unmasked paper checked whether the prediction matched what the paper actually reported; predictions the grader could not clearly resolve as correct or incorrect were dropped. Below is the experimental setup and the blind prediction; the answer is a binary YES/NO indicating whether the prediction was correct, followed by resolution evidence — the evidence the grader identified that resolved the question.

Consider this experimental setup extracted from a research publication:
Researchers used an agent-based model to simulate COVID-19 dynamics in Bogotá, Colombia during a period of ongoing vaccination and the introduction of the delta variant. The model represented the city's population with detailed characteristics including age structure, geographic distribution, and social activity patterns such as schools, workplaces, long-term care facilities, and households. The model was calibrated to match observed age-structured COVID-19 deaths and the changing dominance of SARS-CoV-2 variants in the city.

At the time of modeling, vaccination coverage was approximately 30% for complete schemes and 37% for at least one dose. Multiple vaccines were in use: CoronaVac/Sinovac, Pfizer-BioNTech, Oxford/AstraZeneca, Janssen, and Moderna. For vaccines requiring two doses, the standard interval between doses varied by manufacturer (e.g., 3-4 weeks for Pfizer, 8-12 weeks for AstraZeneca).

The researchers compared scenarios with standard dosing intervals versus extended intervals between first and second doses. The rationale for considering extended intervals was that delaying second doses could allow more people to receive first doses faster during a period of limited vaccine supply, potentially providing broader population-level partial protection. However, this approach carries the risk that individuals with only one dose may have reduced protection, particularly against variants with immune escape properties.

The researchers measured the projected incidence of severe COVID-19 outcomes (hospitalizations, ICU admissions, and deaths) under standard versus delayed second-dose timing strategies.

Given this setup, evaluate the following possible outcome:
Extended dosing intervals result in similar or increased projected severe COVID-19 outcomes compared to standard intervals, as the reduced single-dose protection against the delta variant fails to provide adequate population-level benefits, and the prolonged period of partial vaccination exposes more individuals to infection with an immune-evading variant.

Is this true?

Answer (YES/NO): YES